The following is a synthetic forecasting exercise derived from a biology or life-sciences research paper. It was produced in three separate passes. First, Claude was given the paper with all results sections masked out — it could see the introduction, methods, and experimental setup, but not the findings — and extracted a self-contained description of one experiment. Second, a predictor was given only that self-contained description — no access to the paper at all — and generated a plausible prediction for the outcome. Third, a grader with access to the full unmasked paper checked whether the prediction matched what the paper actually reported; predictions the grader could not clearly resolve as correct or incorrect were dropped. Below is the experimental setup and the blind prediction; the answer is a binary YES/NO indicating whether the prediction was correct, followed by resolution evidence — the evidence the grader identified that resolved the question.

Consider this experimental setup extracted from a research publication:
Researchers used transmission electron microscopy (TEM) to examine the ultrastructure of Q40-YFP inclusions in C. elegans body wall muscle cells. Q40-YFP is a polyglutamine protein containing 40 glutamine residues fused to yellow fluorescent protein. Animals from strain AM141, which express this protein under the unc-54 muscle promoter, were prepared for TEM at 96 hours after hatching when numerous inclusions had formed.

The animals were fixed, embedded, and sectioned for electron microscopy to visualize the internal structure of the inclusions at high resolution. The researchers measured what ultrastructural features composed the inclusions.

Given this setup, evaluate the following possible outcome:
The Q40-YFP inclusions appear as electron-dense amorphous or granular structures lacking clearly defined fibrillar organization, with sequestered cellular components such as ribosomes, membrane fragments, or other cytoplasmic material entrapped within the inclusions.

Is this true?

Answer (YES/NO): NO